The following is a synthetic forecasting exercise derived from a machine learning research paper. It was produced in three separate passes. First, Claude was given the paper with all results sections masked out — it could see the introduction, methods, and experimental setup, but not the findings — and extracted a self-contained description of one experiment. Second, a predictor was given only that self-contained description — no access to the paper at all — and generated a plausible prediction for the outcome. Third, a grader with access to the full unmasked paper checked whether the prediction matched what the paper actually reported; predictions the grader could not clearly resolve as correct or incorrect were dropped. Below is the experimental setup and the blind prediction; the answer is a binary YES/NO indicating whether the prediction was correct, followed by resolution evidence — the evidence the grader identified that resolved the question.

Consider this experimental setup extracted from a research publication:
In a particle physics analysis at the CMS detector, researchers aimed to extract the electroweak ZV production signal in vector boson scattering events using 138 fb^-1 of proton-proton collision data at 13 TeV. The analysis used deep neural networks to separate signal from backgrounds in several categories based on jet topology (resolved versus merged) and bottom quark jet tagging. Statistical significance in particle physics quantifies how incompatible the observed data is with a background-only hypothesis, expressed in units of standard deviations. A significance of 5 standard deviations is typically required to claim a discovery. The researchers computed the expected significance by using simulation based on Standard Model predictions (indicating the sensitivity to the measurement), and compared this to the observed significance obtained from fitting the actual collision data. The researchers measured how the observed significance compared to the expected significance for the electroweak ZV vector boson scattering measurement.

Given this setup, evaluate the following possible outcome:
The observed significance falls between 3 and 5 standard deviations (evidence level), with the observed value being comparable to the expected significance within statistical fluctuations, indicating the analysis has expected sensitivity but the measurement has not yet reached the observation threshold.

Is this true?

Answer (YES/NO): NO